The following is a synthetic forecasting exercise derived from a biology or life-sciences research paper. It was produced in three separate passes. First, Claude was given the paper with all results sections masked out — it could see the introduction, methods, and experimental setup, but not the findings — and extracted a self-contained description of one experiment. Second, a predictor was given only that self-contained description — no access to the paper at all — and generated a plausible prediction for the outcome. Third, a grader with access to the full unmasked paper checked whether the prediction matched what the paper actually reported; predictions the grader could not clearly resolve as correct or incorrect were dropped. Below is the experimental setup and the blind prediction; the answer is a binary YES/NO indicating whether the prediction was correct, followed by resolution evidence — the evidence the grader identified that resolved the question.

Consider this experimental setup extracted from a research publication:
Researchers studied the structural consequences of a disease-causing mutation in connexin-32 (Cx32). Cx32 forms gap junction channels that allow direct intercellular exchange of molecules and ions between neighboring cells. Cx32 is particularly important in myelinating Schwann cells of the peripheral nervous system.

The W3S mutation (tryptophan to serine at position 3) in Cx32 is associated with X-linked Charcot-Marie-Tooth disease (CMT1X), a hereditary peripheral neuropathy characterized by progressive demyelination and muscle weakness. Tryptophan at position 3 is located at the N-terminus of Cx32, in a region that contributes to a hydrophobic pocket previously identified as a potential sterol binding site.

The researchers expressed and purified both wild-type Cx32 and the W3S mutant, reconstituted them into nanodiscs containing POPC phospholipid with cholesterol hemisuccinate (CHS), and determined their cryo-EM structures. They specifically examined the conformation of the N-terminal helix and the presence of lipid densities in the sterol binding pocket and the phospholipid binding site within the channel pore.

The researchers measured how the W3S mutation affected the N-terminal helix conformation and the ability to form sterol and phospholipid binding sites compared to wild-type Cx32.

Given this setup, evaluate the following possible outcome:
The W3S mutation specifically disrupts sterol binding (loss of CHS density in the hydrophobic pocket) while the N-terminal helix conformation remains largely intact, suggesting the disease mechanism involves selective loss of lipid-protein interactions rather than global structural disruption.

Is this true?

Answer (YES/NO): NO